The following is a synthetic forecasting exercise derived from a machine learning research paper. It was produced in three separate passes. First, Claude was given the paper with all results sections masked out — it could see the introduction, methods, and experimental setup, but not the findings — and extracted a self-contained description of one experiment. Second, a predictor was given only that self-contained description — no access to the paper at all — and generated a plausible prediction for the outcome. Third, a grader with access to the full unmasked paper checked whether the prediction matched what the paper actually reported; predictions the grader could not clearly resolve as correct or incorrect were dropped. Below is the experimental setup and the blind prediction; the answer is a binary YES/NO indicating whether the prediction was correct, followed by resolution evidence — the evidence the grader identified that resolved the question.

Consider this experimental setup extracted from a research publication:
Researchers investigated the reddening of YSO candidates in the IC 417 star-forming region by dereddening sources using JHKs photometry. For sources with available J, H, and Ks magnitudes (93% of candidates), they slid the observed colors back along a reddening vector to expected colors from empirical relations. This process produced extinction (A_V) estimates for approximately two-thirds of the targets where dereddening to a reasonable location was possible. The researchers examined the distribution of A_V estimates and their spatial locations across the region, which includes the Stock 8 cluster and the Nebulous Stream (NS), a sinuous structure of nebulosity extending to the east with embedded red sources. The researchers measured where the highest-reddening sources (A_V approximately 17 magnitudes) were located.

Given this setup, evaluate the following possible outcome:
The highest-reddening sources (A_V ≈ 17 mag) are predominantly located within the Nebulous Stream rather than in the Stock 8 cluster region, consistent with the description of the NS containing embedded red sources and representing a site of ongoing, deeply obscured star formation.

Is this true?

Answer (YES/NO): NO